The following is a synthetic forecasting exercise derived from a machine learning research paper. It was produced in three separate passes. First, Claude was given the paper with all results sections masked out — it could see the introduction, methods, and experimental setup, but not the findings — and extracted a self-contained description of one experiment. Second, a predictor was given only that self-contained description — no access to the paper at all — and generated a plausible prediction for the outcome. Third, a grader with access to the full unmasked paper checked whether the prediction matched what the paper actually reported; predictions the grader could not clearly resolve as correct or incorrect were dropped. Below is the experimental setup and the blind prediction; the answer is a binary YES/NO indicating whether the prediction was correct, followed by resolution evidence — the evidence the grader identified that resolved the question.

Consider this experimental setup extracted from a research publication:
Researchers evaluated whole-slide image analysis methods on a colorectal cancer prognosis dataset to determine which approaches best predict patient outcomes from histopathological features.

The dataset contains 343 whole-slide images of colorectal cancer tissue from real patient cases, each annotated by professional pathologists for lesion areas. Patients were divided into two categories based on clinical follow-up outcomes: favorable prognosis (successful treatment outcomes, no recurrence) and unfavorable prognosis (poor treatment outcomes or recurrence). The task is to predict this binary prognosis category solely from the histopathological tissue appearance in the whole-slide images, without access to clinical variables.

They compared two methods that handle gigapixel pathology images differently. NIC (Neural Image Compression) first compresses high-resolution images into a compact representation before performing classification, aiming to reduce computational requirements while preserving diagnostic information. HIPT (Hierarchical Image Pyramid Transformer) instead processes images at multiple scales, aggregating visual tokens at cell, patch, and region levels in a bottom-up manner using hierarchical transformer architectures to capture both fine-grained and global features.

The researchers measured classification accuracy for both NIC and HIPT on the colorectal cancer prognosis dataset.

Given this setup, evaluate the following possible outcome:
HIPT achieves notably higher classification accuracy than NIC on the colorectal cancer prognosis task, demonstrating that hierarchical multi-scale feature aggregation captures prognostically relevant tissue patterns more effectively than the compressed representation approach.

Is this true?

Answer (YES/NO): NO